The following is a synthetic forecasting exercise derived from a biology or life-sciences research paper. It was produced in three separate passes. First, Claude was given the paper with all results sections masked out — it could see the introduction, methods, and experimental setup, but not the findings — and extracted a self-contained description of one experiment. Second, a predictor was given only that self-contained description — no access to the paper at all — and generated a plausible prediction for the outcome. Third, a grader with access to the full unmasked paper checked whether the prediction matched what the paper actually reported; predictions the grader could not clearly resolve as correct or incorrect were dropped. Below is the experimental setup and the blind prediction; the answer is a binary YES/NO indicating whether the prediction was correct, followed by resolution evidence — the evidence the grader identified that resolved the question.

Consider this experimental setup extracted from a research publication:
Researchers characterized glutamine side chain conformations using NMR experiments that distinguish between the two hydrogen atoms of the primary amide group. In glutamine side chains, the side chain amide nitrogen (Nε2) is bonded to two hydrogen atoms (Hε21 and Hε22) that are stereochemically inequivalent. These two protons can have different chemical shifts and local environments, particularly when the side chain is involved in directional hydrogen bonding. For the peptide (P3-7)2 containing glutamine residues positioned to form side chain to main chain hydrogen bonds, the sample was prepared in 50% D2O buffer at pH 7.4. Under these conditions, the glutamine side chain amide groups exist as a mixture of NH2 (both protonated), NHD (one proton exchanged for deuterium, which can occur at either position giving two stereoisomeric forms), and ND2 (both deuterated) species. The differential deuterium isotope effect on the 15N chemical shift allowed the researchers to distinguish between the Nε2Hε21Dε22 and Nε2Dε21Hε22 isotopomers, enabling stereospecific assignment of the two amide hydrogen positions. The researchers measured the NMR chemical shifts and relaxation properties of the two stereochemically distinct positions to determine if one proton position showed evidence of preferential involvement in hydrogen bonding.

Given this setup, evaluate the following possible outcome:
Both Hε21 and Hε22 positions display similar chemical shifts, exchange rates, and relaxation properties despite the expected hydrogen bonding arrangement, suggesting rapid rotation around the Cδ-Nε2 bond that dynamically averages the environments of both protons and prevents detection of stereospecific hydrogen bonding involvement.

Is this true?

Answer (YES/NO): NO